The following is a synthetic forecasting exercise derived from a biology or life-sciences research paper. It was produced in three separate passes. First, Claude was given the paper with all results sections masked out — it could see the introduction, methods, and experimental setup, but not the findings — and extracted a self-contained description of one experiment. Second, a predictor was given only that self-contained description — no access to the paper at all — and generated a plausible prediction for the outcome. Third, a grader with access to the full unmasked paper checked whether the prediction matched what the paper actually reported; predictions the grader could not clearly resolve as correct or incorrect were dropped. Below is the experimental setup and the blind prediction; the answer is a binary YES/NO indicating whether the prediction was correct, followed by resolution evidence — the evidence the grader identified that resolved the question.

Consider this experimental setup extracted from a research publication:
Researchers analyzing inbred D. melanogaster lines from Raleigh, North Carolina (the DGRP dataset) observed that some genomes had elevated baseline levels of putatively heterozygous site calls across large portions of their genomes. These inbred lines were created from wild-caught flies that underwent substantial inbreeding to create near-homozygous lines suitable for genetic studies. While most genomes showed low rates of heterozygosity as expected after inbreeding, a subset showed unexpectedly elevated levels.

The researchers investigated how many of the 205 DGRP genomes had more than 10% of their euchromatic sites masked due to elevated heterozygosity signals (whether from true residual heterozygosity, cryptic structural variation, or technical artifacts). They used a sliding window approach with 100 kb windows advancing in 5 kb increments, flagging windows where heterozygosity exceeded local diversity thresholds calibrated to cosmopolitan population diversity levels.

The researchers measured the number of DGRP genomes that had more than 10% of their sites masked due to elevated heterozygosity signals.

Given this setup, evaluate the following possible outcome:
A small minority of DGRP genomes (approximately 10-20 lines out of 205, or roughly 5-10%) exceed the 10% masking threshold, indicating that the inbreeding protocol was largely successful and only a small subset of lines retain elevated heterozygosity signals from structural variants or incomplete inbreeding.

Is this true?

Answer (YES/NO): NO